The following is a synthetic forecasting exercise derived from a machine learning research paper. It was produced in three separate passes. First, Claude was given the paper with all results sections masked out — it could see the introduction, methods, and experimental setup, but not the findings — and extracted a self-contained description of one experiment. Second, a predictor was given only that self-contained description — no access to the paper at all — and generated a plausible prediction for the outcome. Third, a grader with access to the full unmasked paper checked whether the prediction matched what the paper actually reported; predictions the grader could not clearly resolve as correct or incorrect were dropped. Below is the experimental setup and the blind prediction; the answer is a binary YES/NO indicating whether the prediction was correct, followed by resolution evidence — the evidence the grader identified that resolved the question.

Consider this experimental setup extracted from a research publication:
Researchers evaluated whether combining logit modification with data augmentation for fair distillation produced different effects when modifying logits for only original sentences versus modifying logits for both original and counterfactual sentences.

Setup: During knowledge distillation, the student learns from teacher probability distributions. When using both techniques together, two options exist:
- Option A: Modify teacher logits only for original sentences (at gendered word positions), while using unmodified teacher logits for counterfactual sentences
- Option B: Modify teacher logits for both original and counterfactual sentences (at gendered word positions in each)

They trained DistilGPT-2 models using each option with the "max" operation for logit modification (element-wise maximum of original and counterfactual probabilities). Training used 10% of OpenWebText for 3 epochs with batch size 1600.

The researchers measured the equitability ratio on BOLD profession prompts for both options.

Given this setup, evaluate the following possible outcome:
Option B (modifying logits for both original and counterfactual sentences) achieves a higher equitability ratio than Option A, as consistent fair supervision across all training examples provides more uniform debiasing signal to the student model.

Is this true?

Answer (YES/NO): NO